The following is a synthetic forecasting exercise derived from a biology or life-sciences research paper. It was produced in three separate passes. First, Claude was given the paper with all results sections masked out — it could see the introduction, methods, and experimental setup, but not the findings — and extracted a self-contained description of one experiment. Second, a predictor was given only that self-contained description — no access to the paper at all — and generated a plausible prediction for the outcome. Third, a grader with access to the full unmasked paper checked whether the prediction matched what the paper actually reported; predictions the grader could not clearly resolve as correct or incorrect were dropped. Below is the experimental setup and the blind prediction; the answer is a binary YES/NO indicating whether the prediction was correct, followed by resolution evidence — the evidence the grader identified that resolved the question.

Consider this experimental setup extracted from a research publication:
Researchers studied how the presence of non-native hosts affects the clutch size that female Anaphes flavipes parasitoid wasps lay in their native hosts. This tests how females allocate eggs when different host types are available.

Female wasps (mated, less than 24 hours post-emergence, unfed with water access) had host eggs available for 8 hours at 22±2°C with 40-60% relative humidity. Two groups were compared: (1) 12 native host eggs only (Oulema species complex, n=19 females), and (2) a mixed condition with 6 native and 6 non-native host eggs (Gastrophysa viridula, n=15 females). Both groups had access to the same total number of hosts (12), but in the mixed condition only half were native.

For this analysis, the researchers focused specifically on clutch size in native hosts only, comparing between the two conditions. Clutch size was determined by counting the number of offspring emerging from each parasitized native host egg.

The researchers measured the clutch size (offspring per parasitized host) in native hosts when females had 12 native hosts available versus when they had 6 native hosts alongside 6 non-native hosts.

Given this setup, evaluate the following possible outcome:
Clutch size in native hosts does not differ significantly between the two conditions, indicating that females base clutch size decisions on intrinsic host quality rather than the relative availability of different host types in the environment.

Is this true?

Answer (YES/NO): YES